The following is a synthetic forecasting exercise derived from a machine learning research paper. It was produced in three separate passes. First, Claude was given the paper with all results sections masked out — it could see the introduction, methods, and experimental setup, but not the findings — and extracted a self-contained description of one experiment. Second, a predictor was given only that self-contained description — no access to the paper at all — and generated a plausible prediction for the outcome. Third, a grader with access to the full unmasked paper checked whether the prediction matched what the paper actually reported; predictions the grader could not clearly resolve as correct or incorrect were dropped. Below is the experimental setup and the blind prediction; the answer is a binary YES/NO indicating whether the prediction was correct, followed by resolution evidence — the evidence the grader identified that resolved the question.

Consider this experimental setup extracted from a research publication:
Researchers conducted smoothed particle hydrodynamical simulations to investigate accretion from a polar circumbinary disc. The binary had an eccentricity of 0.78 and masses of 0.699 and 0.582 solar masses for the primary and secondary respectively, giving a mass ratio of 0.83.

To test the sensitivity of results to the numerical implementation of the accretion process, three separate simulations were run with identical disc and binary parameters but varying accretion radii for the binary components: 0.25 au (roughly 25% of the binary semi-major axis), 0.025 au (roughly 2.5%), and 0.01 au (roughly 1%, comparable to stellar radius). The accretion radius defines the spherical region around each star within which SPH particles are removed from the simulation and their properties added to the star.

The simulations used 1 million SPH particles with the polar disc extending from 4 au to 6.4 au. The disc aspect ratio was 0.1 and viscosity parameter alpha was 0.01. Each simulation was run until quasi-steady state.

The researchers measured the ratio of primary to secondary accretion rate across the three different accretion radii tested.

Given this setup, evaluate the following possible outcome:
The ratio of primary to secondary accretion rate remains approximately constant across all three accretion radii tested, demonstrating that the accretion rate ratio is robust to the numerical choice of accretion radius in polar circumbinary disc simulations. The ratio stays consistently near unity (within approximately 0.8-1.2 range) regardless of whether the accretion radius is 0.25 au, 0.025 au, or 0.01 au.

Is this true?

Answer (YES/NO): NO